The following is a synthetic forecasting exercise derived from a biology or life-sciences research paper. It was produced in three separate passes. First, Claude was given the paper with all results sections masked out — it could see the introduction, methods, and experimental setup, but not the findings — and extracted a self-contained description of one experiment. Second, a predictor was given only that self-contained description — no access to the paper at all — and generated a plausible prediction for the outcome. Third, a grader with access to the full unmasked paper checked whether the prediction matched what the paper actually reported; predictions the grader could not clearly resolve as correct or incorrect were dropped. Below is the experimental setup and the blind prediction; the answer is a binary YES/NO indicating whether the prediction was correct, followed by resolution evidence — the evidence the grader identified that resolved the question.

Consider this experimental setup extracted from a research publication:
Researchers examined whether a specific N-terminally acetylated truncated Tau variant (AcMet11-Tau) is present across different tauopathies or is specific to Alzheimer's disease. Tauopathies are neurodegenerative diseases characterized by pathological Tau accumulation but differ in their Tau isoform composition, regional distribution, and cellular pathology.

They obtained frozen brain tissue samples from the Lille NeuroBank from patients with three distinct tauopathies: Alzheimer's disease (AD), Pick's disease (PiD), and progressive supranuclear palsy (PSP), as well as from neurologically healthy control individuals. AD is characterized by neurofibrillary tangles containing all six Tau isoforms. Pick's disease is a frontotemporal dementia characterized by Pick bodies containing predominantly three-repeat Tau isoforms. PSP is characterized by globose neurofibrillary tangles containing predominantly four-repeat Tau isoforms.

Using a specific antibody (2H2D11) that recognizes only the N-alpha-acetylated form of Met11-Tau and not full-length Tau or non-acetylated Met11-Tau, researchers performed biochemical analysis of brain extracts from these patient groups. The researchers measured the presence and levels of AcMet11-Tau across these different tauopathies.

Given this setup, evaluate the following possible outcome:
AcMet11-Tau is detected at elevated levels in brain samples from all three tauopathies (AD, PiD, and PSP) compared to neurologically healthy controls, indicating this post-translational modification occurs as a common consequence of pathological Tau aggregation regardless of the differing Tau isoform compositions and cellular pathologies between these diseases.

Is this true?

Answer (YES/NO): NO